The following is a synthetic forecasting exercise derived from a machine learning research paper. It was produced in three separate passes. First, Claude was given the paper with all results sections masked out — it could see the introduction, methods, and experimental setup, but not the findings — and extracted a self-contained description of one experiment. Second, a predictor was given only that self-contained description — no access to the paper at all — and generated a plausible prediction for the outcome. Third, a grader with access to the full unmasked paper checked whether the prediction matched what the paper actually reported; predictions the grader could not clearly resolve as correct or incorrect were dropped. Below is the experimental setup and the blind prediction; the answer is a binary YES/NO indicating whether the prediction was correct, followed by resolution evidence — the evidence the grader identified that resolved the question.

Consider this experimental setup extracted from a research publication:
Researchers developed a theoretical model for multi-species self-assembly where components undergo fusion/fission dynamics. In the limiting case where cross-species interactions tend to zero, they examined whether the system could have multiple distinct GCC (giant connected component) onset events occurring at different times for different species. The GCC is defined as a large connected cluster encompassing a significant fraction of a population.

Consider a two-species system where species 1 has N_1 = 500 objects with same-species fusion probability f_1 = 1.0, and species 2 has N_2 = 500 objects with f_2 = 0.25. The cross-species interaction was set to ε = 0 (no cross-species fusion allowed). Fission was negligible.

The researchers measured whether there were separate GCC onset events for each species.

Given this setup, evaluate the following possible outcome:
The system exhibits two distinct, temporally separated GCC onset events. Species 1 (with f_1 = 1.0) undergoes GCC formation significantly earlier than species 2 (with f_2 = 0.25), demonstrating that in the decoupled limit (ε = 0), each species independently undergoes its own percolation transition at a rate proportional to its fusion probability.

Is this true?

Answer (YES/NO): YES